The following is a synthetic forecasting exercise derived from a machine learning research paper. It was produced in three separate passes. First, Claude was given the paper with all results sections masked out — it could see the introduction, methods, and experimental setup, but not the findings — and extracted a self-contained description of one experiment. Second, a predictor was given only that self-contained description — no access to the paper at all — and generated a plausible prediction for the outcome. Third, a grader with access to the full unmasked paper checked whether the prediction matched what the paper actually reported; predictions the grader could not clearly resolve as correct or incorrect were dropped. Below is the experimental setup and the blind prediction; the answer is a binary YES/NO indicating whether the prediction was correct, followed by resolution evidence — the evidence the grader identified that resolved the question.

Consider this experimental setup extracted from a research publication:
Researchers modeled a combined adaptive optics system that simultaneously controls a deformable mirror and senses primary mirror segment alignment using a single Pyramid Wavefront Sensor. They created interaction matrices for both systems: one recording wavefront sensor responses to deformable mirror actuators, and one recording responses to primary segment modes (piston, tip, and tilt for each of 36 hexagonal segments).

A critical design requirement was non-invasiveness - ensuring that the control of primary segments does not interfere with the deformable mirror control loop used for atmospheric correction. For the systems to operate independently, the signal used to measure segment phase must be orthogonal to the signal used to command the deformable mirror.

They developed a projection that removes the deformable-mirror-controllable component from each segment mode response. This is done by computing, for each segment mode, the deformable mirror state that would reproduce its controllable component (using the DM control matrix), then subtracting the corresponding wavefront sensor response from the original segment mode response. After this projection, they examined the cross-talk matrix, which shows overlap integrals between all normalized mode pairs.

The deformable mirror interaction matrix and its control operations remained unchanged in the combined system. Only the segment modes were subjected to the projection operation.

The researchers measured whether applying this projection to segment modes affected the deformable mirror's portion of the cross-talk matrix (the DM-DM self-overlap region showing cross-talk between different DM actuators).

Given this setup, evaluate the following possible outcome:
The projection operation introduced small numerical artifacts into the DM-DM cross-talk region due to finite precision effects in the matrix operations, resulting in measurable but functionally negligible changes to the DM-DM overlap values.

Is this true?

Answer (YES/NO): NO